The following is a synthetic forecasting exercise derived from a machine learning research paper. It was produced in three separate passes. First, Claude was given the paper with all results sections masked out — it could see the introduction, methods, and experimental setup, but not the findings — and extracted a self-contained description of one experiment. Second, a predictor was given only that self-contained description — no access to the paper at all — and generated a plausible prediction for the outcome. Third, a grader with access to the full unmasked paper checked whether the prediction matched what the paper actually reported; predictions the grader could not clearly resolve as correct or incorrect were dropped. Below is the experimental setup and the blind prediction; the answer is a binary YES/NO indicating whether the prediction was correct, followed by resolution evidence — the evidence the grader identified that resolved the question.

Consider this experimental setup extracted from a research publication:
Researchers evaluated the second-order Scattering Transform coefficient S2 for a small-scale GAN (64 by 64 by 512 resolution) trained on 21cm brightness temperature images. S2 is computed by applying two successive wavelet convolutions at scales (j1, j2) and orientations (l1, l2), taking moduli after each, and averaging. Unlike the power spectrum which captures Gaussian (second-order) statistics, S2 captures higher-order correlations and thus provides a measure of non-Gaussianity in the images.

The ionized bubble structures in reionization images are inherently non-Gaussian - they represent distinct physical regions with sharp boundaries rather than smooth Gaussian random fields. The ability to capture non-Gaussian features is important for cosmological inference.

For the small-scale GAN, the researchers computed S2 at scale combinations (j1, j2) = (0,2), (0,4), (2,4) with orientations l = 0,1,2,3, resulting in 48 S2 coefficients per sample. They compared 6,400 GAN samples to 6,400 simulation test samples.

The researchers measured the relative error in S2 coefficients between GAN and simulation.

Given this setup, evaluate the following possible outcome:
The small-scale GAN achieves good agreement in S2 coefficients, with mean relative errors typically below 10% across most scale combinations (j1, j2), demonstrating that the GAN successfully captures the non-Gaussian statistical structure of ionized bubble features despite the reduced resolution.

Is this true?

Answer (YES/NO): YES